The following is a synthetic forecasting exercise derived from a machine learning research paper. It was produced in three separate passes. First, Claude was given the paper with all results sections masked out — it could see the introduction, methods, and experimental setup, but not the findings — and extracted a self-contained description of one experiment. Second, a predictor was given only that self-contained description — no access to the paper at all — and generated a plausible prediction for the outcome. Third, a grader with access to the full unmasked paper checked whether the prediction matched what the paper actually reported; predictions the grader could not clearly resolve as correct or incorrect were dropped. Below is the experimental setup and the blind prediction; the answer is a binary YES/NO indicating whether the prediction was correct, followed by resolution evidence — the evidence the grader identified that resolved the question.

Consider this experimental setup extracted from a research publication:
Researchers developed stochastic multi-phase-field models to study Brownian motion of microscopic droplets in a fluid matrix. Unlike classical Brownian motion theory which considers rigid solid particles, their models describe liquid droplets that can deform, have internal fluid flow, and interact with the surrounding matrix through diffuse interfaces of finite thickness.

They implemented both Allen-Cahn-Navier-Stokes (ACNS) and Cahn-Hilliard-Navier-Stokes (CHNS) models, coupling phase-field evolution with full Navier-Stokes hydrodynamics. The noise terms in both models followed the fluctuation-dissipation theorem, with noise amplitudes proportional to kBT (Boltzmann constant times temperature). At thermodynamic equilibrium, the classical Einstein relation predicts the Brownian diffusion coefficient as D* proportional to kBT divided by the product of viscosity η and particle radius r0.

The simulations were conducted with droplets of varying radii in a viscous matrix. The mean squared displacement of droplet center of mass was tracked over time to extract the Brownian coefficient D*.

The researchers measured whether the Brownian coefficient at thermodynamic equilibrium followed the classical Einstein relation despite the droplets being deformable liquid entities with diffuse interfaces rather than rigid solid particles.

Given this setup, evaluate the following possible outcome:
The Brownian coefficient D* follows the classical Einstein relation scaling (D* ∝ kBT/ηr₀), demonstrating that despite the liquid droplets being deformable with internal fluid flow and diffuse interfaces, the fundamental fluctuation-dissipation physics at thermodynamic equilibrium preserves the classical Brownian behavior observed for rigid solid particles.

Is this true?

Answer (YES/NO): NO